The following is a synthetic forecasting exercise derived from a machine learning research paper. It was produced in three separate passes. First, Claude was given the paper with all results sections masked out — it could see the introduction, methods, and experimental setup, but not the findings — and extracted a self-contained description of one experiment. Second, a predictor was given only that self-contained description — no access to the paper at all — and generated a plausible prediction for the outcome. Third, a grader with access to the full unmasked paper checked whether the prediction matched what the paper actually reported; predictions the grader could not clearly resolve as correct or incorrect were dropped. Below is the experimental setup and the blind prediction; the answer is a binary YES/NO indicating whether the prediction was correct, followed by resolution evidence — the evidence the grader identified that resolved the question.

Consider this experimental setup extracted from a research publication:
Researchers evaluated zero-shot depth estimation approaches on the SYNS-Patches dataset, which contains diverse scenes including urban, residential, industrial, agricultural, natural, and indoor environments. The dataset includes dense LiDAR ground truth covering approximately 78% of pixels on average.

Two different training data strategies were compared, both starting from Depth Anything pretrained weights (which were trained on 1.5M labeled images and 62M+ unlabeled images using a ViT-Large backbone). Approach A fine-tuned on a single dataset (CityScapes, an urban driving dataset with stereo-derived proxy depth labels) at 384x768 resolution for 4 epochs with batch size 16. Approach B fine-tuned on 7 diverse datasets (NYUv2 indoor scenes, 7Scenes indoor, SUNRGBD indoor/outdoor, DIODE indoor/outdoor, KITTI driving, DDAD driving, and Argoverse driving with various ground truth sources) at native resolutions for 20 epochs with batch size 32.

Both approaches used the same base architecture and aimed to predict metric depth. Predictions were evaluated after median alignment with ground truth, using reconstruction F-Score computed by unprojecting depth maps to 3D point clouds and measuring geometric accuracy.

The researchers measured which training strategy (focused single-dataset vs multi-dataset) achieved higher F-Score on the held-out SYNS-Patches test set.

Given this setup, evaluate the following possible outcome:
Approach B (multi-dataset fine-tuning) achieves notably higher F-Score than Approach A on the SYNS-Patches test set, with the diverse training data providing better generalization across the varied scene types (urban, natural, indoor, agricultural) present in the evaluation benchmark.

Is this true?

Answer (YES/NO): NO